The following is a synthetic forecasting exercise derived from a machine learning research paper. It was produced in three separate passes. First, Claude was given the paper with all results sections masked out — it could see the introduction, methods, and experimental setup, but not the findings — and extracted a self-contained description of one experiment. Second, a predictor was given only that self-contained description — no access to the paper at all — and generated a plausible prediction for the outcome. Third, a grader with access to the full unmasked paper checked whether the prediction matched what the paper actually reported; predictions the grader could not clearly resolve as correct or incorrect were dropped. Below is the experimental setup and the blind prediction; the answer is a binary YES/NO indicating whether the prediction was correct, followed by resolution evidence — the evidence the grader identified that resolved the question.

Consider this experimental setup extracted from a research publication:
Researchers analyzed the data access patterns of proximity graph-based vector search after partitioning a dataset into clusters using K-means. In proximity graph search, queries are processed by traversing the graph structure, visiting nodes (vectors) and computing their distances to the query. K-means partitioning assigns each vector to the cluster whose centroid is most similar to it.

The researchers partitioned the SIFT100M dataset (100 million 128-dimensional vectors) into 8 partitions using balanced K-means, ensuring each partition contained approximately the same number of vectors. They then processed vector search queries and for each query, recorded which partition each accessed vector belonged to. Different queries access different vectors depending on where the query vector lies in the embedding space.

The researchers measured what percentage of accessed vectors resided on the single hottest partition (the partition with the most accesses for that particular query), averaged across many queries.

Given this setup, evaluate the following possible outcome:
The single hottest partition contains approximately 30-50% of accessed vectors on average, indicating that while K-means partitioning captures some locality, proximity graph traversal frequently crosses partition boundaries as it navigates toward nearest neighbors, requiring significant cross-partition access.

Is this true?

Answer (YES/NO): NO